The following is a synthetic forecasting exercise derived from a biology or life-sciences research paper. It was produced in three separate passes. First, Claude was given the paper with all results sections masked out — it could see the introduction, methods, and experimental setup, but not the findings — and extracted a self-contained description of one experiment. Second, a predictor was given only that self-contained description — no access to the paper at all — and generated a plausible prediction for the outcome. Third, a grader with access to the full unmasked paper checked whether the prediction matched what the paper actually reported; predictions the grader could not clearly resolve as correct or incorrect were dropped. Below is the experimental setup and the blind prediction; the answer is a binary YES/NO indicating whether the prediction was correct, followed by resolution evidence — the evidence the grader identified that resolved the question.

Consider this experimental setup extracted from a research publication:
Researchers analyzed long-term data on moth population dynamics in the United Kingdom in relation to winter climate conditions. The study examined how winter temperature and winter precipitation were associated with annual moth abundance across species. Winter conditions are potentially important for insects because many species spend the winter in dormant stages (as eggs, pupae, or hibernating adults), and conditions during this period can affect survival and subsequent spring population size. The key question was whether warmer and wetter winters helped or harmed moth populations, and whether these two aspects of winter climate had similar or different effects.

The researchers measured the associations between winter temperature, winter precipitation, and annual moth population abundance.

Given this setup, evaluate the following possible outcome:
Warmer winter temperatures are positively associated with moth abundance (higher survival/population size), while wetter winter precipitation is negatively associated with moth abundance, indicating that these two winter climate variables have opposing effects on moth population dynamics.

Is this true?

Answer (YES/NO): YES